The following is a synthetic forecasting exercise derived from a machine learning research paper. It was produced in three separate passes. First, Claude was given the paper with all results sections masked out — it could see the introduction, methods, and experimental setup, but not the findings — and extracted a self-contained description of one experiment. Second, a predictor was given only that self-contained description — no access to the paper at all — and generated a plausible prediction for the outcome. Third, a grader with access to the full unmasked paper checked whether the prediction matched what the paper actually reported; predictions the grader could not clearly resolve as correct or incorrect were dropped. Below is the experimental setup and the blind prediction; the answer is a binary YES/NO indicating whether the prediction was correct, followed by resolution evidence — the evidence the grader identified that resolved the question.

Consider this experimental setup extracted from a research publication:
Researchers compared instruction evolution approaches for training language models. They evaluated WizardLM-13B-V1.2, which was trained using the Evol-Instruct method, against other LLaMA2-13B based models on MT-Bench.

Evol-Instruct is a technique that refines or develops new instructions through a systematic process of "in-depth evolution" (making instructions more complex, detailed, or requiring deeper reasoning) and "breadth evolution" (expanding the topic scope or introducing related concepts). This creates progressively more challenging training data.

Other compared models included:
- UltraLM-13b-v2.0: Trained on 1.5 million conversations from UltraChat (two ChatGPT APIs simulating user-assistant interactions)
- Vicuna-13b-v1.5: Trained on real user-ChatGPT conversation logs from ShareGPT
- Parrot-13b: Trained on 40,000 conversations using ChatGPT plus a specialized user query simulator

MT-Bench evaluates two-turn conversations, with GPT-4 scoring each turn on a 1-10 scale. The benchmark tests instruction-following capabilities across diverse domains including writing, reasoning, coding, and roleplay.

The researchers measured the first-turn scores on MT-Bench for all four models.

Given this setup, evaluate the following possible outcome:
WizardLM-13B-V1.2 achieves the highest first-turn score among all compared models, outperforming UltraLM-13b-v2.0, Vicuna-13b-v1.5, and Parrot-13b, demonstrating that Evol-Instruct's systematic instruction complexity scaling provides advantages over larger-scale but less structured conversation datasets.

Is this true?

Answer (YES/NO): YES